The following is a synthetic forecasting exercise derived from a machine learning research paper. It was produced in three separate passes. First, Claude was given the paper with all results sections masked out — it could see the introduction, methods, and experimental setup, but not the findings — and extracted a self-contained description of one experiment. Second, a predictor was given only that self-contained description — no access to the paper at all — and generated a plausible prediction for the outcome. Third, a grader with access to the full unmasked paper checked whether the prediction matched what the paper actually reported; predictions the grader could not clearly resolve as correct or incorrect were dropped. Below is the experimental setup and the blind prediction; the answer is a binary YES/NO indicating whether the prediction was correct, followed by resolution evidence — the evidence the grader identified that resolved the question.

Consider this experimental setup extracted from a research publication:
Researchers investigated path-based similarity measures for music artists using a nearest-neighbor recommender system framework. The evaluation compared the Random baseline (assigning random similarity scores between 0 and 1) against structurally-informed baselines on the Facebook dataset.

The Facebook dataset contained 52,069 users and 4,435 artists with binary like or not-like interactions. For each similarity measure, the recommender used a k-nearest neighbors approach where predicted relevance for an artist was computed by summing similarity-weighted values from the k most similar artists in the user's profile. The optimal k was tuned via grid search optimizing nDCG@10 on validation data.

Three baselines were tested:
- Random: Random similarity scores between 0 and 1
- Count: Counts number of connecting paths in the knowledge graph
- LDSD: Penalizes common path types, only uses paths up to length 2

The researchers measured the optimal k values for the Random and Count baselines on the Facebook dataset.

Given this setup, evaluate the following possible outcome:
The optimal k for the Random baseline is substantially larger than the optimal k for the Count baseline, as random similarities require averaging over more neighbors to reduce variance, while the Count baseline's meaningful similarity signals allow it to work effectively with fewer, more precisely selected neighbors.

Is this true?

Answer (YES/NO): NO